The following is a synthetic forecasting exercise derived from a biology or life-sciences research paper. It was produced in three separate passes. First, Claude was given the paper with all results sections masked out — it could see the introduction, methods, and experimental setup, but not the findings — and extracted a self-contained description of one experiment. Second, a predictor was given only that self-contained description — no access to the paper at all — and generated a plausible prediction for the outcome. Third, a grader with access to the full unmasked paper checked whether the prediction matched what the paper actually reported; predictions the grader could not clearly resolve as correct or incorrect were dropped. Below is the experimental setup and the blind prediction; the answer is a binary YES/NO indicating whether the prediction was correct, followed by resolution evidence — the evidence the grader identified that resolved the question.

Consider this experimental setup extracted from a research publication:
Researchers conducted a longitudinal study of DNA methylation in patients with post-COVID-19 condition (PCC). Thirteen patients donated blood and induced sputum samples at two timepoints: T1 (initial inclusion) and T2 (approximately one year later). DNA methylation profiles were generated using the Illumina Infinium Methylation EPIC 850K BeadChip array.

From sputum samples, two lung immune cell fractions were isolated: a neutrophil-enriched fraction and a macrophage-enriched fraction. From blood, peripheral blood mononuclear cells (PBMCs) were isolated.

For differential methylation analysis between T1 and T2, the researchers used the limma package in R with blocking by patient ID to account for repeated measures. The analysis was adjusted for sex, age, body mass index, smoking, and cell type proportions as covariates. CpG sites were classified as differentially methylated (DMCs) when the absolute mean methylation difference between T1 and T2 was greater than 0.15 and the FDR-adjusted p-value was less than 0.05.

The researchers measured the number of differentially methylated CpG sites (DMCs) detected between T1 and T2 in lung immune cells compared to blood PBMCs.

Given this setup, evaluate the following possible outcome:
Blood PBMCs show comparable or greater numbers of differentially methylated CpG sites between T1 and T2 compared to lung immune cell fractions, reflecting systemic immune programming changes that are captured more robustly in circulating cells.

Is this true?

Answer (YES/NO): NO